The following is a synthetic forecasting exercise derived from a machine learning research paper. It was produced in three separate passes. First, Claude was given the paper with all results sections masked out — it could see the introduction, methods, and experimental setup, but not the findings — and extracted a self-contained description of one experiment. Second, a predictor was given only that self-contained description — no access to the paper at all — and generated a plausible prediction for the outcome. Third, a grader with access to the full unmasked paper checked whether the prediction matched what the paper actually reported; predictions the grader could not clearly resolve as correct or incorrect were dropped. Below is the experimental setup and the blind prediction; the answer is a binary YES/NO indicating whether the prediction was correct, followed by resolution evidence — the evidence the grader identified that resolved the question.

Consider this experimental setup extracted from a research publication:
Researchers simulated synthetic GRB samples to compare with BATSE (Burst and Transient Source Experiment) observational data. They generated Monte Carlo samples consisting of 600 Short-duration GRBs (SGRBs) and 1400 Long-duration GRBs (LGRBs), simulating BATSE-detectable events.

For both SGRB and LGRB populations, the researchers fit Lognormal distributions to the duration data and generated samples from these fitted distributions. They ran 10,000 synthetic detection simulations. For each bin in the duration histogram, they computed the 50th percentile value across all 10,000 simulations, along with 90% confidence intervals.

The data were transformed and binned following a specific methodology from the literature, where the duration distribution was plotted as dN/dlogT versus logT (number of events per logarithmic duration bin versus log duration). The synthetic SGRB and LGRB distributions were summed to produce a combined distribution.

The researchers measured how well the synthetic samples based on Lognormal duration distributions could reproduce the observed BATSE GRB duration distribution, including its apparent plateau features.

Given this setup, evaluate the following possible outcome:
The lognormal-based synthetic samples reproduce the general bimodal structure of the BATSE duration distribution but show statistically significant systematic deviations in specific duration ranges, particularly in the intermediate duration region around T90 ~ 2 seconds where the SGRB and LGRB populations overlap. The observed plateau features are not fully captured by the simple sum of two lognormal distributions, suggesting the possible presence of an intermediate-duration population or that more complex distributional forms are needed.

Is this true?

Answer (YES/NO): NO